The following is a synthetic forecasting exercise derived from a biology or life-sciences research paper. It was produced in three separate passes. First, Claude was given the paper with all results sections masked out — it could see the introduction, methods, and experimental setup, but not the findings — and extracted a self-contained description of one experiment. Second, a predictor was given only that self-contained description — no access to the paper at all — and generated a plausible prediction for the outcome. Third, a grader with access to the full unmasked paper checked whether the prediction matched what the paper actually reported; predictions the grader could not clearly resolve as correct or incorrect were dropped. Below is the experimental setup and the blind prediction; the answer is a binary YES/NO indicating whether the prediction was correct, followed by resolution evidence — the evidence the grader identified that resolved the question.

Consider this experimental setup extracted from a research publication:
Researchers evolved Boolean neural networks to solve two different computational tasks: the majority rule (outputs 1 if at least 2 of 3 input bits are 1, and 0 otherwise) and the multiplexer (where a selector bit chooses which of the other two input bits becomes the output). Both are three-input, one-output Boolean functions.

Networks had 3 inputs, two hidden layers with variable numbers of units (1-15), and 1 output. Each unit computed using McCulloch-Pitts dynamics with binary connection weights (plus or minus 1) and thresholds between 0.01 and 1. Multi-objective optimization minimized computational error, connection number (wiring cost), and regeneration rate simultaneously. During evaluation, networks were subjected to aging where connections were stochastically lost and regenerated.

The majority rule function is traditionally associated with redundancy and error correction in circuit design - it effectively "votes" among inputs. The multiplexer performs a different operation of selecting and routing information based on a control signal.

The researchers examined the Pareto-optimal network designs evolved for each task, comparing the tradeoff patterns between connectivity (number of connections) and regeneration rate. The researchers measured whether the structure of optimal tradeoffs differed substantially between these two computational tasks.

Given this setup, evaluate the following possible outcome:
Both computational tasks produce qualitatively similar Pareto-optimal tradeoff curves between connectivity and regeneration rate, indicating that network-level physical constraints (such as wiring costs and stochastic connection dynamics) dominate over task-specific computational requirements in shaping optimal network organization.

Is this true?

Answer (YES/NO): YES